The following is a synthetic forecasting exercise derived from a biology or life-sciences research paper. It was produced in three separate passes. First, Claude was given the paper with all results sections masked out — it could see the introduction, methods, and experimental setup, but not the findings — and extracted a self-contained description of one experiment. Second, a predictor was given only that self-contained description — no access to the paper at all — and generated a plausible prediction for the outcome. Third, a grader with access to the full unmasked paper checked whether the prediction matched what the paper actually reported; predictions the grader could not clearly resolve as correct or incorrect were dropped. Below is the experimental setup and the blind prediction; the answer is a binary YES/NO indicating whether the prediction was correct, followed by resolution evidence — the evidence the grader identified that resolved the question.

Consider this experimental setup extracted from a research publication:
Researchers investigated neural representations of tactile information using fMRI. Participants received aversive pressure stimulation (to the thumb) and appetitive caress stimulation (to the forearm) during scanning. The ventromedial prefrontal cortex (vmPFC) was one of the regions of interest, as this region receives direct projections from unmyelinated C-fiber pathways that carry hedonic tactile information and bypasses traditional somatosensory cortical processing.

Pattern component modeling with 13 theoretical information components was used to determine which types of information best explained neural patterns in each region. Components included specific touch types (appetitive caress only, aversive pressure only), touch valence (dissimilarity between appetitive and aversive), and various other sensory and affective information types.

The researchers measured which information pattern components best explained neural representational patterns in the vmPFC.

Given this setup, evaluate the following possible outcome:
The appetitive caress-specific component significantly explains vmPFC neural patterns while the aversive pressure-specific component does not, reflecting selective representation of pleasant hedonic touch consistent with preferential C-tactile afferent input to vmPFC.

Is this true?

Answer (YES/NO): NO